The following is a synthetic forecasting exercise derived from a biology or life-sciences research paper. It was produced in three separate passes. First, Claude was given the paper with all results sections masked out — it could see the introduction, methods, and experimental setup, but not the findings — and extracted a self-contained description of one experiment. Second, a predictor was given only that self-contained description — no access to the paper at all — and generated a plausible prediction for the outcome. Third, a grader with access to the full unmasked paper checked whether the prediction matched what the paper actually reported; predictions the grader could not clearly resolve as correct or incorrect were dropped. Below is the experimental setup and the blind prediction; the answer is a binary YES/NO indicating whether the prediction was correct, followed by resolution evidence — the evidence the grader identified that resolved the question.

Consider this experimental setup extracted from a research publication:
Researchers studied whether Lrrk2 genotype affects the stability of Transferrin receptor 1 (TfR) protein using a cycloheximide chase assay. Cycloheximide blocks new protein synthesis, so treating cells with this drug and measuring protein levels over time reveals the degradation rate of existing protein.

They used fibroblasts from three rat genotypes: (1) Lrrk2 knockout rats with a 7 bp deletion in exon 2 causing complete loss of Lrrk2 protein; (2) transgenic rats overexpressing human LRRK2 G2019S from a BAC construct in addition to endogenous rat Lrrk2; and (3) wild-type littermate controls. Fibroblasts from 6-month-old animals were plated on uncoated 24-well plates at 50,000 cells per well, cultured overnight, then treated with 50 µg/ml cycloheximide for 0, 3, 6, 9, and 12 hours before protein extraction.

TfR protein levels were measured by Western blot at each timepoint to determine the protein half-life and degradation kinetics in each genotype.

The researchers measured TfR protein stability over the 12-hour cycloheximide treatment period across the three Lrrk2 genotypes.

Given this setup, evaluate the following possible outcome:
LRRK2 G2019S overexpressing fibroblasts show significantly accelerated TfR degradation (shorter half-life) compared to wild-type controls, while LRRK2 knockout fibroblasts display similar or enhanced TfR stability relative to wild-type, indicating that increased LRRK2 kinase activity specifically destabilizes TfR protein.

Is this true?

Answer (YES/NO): NO